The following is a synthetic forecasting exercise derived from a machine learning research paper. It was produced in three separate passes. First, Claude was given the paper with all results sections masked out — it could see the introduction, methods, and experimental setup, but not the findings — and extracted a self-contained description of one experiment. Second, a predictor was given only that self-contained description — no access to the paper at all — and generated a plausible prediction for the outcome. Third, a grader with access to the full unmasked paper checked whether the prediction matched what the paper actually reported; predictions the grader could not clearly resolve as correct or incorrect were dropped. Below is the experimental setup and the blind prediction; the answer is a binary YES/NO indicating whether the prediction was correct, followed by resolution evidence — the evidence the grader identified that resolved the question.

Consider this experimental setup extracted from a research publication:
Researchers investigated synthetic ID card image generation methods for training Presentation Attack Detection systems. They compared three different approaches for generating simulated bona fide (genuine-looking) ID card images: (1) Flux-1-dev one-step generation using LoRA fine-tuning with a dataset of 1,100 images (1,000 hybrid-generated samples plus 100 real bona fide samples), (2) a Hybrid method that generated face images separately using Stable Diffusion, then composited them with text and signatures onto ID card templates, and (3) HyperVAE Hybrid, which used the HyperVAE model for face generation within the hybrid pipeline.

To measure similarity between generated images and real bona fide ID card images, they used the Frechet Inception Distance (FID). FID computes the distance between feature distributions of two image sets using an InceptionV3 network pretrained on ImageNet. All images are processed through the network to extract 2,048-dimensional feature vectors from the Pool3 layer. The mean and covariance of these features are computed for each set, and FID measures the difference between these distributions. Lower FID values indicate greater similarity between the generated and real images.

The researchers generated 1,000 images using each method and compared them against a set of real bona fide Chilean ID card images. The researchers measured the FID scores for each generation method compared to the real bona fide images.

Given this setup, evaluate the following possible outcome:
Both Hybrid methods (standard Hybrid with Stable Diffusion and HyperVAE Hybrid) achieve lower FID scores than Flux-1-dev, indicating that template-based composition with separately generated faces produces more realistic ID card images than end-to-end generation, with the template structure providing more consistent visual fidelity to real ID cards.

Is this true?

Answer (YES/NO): YES